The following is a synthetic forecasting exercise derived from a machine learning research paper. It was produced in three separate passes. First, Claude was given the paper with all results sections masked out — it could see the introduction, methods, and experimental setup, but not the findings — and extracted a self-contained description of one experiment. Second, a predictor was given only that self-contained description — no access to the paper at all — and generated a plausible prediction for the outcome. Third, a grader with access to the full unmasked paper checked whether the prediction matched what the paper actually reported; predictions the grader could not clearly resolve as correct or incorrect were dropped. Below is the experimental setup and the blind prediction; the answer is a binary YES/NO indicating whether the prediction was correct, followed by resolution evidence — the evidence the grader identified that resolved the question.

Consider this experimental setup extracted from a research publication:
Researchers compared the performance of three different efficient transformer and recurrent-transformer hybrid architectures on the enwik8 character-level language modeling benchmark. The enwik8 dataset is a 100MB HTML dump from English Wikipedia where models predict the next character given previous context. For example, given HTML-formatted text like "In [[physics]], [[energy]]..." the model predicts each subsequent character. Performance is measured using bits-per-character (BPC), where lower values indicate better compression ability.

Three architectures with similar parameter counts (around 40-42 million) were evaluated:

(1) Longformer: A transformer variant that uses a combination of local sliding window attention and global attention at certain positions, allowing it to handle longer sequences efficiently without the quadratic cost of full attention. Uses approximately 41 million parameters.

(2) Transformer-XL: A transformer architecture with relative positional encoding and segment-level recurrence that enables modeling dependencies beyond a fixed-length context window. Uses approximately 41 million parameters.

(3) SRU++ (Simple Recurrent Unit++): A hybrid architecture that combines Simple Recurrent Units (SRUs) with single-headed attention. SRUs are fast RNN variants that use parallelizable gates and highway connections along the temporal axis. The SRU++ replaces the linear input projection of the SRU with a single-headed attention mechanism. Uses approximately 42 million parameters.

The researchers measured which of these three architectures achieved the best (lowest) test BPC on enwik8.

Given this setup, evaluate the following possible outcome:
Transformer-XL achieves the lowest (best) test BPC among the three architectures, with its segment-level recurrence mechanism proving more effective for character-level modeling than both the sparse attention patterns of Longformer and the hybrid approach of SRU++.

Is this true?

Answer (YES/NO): NO